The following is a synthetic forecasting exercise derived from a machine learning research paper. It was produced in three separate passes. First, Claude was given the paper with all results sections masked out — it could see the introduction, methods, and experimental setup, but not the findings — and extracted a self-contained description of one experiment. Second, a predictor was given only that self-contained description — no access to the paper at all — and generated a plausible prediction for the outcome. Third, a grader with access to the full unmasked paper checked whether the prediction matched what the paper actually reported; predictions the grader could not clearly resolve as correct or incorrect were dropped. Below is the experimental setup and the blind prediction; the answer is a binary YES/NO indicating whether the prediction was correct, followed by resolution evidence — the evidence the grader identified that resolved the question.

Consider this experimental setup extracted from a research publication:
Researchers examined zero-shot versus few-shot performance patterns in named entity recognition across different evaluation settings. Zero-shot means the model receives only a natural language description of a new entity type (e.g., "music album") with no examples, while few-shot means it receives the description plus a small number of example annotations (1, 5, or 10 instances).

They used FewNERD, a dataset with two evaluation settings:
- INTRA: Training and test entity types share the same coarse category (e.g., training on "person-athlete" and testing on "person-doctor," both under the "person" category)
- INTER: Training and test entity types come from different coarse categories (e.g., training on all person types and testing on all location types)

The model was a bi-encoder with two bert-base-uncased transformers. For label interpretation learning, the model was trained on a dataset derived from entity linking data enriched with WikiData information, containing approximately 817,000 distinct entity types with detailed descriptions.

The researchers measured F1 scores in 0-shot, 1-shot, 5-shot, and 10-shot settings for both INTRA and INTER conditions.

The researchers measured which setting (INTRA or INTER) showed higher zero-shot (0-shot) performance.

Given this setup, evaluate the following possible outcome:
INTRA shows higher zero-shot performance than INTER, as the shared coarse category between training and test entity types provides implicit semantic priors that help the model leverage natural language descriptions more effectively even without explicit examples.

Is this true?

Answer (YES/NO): NO